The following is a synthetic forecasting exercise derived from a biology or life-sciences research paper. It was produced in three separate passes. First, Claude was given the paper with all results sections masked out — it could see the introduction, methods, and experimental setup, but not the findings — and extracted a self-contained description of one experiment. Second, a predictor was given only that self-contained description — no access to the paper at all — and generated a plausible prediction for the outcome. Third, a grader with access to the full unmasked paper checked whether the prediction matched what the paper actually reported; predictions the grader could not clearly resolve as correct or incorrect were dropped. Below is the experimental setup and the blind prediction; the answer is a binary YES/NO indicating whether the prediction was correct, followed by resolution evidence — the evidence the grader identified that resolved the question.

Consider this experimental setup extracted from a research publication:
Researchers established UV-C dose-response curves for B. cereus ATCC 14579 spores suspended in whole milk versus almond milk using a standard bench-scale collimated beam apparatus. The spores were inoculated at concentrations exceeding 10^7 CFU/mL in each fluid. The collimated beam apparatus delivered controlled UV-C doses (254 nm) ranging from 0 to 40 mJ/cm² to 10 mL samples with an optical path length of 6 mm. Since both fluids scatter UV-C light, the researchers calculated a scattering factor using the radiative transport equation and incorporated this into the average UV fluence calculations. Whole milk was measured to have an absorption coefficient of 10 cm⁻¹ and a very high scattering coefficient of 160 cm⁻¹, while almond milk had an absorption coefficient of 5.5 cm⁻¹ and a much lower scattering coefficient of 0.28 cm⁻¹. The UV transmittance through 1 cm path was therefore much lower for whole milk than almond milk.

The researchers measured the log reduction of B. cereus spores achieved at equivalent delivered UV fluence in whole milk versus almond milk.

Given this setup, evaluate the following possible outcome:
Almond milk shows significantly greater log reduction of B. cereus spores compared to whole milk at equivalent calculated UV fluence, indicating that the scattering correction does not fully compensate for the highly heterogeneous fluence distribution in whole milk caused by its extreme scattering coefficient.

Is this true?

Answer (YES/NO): NO